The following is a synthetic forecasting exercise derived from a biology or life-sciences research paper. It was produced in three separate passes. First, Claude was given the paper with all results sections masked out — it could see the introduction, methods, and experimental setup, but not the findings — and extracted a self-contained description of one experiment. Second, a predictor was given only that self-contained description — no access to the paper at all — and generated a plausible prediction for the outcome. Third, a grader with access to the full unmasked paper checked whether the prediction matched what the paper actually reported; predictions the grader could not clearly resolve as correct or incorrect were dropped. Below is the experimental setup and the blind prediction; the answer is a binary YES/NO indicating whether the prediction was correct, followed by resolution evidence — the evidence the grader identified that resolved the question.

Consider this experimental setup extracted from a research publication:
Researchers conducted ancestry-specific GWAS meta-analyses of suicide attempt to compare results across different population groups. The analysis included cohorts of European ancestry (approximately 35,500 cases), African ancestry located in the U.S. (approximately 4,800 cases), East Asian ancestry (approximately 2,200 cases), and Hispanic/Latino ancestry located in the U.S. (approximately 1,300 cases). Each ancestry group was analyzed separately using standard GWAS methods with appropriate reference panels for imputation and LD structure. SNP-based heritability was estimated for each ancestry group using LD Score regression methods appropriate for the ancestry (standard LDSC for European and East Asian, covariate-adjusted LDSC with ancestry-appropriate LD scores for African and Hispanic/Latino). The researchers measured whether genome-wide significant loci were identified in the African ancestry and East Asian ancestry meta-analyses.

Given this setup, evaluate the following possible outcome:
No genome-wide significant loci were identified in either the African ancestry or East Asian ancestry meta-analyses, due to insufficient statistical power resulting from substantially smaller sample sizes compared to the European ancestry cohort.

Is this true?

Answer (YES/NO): YES